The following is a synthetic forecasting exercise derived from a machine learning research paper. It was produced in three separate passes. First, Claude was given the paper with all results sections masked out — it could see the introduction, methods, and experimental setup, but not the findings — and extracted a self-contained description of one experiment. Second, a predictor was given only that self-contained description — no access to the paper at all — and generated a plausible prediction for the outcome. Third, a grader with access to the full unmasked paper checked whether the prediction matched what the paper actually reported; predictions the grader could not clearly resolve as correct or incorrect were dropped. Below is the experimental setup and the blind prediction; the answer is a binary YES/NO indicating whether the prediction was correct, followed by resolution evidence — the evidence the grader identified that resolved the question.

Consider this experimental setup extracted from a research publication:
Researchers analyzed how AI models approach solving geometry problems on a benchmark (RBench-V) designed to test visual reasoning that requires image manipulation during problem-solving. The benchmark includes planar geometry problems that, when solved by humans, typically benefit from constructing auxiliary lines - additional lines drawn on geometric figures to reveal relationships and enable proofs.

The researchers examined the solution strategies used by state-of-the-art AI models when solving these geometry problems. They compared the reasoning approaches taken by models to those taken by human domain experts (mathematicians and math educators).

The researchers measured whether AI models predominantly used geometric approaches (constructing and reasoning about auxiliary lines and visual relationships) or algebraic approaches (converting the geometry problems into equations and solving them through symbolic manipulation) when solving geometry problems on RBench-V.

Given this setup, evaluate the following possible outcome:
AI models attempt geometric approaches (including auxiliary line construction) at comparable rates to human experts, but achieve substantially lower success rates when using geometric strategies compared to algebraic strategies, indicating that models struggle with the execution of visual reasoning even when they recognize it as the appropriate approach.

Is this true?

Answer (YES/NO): NO